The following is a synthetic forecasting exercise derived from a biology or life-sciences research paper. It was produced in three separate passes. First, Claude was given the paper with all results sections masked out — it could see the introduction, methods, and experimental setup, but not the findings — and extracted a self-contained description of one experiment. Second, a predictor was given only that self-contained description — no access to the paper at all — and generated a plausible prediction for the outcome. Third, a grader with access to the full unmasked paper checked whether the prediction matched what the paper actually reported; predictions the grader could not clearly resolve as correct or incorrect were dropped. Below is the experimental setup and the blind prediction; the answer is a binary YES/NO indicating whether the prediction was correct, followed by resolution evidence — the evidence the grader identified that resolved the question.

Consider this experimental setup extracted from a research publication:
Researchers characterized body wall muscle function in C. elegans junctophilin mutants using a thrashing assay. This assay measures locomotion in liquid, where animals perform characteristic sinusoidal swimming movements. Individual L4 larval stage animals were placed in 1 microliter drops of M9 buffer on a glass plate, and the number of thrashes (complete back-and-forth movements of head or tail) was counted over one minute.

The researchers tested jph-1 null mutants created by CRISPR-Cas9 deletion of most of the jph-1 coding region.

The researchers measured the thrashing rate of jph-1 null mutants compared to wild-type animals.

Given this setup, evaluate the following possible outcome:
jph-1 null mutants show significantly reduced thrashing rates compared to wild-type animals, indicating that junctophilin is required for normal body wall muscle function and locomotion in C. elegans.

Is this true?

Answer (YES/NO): YES